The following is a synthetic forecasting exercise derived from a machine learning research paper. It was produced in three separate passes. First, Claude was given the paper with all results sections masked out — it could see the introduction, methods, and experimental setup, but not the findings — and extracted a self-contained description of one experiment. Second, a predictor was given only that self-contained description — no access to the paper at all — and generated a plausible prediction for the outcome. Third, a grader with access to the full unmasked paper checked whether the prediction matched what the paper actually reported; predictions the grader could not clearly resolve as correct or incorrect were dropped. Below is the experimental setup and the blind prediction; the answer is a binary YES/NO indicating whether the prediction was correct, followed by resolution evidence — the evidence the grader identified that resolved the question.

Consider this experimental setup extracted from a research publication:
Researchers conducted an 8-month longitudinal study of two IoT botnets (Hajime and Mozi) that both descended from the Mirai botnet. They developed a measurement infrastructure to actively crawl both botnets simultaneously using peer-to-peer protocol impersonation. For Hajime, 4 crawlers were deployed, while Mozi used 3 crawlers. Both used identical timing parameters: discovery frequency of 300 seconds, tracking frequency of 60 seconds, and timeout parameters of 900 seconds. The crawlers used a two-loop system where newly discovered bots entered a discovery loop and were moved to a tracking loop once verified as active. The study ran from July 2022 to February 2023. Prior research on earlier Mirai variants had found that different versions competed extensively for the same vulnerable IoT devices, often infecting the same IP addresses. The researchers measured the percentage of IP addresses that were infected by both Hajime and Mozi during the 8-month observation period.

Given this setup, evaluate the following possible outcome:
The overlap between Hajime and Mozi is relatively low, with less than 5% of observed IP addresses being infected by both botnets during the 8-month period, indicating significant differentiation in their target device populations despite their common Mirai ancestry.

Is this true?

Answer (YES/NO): YES